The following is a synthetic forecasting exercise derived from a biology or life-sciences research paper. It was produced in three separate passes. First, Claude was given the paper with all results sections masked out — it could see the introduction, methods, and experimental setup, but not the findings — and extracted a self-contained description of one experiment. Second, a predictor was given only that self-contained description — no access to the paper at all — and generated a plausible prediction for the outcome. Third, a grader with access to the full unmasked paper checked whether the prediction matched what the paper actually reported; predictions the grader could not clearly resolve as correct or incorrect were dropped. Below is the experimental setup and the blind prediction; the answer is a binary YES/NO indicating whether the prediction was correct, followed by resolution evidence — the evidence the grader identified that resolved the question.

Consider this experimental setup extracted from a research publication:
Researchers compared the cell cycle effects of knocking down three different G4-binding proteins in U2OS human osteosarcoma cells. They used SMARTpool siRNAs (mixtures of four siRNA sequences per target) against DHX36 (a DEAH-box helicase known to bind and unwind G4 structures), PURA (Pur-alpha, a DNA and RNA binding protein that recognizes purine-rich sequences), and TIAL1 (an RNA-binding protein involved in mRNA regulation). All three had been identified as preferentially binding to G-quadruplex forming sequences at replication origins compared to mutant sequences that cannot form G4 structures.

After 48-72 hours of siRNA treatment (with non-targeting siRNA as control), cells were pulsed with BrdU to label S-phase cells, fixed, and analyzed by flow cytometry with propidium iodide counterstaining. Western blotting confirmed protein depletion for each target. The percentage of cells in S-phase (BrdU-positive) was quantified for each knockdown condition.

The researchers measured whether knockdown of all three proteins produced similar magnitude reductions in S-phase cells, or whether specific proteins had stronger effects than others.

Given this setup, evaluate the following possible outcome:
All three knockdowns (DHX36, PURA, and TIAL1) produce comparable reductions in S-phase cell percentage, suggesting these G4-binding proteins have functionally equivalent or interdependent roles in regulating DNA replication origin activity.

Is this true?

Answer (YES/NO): NO